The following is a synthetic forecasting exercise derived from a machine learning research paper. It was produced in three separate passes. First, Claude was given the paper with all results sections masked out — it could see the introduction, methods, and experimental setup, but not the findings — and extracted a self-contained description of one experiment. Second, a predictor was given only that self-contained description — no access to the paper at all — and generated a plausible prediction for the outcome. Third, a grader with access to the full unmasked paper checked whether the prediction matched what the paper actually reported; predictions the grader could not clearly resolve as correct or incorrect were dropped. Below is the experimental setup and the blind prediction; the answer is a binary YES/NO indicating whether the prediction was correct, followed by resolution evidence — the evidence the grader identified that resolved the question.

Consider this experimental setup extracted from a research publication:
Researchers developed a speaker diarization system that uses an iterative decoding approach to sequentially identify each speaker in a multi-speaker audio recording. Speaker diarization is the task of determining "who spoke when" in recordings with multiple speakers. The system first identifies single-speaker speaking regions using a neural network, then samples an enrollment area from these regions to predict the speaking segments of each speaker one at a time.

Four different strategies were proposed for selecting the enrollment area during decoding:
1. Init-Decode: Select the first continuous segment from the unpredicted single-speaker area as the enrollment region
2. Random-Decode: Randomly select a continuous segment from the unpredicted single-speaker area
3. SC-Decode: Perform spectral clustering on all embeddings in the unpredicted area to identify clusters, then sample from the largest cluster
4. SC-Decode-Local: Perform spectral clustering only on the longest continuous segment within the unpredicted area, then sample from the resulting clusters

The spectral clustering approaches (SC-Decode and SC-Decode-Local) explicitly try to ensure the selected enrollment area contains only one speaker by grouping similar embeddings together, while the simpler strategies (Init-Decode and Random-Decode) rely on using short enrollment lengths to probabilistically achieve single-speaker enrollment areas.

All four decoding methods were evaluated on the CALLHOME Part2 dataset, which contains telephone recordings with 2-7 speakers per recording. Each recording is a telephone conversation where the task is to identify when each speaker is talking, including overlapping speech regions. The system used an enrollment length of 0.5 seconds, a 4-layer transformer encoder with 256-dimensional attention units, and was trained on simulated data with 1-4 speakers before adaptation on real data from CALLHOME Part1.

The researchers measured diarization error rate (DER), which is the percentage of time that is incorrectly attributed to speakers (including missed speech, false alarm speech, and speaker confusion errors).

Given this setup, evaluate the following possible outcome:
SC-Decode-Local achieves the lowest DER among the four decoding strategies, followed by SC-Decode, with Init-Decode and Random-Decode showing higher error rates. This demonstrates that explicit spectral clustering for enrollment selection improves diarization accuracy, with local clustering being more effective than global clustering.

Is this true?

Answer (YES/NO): NO